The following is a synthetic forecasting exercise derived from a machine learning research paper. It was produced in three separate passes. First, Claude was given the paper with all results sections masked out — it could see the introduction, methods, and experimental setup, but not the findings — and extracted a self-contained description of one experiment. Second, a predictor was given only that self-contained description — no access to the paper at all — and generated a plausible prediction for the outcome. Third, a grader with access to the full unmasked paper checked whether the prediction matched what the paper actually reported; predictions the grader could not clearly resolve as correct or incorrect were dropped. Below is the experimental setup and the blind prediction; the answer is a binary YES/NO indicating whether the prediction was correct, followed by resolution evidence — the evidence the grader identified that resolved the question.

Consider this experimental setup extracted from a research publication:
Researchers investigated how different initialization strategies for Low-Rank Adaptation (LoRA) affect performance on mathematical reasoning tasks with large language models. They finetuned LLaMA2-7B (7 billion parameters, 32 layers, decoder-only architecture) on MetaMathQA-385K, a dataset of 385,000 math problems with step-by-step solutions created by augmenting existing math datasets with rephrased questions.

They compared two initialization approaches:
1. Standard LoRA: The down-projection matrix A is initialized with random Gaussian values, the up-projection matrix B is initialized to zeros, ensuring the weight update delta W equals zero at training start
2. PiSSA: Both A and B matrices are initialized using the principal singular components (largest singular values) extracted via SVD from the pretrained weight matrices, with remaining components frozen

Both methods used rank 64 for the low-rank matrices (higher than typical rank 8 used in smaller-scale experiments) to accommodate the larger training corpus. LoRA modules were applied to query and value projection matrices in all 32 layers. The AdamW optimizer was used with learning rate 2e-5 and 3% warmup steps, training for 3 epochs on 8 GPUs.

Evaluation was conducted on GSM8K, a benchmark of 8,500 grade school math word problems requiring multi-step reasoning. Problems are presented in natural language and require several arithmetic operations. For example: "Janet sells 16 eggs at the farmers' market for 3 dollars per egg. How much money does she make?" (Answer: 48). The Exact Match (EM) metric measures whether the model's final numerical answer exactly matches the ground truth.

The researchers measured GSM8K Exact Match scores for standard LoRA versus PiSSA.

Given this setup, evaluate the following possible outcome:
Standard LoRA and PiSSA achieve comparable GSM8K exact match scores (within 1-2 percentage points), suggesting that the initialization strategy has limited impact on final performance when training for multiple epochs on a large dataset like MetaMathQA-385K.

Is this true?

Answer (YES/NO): NO